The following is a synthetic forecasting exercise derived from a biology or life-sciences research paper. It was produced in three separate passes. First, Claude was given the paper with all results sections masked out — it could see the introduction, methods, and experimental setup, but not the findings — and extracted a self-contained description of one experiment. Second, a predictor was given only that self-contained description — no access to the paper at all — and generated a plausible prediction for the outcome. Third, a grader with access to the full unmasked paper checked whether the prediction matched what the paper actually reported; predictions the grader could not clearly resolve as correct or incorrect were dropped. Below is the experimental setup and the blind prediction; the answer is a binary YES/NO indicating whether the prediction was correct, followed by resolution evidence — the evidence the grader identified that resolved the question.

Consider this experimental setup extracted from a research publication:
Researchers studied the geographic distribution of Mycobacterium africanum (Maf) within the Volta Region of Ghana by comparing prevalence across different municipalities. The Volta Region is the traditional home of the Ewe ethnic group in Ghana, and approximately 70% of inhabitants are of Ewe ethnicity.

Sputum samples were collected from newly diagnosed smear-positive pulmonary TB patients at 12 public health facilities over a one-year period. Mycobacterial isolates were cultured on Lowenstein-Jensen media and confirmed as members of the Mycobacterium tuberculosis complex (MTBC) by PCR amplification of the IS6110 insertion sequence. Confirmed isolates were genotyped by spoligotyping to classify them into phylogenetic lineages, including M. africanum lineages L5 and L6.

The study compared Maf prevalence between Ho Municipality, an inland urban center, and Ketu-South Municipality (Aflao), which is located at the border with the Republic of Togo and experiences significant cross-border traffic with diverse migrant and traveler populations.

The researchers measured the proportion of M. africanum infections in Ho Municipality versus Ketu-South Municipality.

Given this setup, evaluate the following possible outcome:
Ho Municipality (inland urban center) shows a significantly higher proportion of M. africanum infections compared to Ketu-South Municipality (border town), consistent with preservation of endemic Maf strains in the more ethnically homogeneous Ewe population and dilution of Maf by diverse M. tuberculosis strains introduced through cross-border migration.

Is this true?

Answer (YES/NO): YES